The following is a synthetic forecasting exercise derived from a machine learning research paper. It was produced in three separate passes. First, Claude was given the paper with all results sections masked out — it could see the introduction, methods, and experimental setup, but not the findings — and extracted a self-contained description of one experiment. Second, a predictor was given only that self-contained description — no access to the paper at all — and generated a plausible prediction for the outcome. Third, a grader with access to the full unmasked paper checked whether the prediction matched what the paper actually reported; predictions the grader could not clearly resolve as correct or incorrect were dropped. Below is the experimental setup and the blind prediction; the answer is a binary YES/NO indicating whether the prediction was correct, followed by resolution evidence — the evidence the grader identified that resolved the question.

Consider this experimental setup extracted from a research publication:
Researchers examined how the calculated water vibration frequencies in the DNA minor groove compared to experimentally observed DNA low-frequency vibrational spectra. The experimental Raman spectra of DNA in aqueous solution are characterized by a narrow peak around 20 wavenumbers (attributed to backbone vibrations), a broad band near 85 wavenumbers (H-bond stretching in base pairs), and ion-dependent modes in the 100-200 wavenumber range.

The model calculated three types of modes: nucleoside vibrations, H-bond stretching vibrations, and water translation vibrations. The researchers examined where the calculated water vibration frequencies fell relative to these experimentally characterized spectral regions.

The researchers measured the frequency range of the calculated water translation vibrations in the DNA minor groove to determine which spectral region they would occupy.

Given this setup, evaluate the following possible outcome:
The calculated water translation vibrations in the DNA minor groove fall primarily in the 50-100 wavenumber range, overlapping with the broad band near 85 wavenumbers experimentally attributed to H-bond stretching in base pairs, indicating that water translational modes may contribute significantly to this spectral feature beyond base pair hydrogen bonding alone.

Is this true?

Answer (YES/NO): NO